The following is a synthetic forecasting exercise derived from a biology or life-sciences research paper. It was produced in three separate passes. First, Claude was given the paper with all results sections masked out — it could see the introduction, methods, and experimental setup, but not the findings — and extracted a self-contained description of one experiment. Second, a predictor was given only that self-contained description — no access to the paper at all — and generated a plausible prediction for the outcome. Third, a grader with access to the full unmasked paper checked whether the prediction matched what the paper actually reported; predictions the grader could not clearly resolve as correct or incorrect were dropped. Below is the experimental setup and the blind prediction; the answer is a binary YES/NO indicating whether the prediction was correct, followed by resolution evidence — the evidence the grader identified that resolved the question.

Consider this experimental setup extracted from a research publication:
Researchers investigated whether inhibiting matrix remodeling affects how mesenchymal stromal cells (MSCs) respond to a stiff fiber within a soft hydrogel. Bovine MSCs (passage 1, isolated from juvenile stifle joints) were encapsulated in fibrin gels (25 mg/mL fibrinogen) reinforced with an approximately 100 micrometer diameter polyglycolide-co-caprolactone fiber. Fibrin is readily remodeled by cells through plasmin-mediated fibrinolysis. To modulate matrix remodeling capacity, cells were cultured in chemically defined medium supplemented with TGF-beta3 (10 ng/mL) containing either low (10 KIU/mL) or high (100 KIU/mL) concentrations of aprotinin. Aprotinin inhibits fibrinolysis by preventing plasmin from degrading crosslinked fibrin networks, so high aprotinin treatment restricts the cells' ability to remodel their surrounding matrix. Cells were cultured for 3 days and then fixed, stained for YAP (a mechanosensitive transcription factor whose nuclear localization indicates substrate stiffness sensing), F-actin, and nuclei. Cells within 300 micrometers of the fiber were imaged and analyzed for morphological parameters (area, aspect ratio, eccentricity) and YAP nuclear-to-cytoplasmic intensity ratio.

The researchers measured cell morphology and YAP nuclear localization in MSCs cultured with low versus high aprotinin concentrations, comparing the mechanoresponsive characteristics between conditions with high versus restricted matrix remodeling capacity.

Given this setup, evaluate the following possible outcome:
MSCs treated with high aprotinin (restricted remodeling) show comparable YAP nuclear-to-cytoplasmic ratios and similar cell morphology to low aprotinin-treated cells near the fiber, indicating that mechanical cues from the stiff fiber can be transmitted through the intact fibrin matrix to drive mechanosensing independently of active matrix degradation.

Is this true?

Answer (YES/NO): YES